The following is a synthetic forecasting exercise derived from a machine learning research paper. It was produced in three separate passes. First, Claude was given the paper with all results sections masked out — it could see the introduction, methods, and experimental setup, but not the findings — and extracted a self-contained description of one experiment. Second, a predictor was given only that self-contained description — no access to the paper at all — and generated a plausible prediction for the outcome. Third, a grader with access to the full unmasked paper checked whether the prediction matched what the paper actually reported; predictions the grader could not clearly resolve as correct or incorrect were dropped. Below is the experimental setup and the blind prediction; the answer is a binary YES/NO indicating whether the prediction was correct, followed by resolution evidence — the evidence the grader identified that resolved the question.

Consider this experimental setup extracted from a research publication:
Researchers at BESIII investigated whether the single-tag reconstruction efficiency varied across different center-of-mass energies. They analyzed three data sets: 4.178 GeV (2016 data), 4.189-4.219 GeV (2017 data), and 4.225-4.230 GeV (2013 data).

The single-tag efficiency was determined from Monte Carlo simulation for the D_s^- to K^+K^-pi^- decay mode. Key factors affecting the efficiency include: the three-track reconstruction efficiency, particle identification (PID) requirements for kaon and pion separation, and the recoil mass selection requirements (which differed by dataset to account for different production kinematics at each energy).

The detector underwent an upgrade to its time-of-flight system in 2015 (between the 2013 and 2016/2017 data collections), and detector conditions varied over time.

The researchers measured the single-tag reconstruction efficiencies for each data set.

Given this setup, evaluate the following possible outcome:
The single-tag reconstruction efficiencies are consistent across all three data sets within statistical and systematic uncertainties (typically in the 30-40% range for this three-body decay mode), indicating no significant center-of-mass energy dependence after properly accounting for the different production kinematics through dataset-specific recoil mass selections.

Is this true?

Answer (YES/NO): NO